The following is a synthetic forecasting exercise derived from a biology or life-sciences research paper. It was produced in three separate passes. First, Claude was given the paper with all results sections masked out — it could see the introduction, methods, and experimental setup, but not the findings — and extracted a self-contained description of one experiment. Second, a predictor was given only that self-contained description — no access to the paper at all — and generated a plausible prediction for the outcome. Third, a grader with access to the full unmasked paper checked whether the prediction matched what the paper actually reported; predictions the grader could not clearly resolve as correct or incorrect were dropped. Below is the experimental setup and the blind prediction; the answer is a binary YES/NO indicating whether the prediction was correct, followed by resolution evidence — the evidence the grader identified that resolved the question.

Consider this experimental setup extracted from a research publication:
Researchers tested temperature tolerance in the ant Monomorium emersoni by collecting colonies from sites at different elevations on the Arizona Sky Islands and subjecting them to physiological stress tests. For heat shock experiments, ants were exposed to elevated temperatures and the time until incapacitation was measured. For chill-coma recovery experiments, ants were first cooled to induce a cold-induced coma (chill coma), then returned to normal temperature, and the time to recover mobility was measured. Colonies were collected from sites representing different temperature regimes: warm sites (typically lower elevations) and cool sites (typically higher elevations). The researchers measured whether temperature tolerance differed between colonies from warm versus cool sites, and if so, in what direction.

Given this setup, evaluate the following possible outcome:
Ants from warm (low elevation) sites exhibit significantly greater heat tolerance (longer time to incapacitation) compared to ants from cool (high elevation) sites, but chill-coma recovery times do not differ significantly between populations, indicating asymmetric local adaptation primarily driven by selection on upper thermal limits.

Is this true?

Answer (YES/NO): NO